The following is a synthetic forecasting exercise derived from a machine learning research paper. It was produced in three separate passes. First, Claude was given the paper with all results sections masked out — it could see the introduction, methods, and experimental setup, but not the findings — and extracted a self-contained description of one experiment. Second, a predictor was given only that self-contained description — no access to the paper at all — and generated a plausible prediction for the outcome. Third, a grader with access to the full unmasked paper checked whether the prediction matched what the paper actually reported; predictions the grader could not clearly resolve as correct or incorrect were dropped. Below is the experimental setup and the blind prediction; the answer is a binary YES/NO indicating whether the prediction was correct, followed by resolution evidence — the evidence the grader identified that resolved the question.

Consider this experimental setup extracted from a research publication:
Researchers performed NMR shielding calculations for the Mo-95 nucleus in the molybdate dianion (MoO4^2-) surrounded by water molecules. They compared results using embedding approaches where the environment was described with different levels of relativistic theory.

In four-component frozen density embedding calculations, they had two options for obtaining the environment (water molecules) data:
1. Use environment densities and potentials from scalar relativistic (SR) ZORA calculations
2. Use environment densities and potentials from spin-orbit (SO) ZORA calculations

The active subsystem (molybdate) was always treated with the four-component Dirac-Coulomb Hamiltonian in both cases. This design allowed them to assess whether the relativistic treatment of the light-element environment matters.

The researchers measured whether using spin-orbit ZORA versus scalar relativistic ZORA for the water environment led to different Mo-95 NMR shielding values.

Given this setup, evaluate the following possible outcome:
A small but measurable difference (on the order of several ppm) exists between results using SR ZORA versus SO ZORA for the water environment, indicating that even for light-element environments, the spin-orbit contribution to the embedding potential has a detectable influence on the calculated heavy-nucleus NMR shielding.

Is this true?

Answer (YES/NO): NO